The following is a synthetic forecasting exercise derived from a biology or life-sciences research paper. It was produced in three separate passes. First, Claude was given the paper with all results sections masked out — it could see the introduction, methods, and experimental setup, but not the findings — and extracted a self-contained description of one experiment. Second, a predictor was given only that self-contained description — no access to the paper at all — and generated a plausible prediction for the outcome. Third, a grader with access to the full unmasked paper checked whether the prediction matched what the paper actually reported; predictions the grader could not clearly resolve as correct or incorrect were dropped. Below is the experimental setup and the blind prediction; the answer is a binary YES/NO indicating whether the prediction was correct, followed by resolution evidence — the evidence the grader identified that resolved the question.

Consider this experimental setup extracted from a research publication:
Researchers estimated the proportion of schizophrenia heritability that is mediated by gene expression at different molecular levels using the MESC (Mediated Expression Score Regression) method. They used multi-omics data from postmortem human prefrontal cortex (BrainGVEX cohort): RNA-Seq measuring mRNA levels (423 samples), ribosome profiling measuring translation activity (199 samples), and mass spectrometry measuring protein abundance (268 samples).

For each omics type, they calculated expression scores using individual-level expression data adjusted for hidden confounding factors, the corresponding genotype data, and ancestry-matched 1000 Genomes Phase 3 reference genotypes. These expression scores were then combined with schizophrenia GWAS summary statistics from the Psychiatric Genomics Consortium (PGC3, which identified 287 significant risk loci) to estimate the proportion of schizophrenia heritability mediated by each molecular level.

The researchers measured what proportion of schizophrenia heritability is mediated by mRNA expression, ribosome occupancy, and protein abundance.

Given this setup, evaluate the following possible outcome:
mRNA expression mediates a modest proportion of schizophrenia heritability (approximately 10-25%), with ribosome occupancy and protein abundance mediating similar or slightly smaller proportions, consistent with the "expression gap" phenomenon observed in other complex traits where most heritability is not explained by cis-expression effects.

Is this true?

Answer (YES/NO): NO